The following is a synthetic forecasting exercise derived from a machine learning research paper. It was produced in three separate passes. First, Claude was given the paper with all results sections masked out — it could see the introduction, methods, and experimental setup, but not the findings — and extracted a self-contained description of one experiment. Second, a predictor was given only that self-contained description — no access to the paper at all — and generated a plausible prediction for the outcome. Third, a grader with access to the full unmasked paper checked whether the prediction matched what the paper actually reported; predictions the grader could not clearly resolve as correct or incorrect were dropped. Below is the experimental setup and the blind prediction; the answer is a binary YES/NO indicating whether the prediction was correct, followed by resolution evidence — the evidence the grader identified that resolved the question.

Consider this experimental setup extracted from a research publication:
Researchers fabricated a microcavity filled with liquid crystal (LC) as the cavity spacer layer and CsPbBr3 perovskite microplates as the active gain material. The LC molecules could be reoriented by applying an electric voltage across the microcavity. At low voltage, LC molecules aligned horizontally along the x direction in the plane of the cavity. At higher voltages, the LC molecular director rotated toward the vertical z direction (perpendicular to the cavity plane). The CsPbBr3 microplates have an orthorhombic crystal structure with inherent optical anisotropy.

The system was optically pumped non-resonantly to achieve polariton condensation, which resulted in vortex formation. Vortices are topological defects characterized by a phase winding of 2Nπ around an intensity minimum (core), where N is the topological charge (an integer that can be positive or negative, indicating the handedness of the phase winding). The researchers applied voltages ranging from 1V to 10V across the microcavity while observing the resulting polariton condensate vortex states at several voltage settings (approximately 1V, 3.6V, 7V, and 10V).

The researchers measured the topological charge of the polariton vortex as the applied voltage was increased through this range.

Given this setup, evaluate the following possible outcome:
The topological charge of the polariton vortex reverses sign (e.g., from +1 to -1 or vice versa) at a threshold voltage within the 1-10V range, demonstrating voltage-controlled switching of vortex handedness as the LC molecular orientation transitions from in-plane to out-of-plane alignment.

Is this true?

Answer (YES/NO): YES